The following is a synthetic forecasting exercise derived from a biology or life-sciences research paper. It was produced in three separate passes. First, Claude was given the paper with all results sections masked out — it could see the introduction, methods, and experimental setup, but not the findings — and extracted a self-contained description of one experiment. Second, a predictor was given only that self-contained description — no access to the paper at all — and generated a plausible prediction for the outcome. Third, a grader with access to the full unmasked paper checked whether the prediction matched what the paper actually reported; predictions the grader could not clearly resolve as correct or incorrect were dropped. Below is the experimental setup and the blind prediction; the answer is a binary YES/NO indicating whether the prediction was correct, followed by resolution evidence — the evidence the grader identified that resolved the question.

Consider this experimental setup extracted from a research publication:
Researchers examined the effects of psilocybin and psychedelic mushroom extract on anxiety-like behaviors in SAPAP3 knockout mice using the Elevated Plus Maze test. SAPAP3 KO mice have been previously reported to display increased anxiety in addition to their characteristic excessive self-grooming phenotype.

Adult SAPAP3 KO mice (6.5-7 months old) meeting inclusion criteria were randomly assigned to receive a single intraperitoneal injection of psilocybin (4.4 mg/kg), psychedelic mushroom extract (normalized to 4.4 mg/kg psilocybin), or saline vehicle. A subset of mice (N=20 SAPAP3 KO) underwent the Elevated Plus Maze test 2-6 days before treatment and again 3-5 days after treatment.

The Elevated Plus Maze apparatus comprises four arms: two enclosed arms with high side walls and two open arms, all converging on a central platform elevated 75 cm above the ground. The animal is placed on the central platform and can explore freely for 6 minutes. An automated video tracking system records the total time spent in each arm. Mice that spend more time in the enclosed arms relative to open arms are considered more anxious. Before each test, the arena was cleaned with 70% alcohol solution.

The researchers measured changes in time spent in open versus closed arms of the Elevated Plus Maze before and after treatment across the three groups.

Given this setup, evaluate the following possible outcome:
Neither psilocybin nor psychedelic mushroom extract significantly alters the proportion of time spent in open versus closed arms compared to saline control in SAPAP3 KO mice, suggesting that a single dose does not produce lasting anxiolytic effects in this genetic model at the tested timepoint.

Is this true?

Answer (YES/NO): NO